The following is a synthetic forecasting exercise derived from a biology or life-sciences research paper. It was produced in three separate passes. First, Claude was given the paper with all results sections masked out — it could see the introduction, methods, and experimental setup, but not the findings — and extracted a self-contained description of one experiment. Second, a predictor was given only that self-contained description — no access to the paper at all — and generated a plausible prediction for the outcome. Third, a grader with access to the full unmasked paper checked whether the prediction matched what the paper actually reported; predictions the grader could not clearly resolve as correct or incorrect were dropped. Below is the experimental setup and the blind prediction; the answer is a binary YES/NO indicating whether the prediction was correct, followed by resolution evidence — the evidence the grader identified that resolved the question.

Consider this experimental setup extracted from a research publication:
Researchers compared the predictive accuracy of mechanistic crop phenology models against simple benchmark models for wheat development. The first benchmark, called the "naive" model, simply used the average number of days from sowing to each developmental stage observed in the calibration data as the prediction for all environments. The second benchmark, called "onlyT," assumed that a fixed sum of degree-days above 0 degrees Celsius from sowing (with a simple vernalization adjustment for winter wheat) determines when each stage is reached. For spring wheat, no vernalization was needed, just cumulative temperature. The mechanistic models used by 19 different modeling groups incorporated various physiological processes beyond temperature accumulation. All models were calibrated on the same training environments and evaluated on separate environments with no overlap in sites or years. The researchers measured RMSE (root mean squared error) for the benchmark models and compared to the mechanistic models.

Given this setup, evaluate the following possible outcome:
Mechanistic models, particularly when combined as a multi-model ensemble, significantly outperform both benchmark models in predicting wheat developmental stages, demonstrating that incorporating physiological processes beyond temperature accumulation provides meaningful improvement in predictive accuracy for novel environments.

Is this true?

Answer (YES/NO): YES